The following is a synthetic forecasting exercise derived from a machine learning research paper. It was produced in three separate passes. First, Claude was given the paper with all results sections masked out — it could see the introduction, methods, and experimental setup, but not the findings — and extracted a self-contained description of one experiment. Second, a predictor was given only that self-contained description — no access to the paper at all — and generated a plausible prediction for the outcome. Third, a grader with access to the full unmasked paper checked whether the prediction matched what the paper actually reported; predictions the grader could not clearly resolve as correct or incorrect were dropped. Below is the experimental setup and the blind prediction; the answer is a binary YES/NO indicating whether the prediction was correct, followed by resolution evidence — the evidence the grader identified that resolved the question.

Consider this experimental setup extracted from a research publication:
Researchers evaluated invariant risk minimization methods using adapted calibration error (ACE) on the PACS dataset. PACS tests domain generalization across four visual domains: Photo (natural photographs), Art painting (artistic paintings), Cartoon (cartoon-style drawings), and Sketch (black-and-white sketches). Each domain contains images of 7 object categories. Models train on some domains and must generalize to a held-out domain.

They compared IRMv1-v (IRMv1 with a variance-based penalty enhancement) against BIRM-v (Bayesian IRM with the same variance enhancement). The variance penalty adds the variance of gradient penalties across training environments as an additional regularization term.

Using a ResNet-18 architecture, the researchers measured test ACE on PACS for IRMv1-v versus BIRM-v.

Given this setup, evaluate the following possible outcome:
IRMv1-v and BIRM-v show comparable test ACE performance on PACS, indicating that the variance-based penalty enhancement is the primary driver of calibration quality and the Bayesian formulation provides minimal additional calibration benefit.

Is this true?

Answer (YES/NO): YES